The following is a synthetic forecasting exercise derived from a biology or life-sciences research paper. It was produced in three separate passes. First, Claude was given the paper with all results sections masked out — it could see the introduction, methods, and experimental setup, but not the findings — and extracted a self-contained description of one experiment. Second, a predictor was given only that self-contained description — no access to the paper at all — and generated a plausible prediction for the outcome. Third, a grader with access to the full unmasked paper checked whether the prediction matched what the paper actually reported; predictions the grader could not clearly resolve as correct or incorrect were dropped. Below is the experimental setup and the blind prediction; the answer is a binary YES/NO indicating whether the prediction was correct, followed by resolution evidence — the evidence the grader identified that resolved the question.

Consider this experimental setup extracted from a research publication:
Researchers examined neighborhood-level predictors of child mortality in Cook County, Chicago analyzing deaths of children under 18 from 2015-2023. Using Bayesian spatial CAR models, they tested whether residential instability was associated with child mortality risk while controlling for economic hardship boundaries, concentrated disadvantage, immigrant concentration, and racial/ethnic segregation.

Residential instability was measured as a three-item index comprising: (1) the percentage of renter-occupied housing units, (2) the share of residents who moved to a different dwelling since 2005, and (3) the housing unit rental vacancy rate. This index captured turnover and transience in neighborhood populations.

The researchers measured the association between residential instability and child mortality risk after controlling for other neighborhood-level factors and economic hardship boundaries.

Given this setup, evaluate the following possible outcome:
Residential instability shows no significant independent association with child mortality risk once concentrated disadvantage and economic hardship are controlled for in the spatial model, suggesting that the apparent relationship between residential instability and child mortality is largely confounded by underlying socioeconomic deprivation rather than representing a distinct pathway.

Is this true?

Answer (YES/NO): NO